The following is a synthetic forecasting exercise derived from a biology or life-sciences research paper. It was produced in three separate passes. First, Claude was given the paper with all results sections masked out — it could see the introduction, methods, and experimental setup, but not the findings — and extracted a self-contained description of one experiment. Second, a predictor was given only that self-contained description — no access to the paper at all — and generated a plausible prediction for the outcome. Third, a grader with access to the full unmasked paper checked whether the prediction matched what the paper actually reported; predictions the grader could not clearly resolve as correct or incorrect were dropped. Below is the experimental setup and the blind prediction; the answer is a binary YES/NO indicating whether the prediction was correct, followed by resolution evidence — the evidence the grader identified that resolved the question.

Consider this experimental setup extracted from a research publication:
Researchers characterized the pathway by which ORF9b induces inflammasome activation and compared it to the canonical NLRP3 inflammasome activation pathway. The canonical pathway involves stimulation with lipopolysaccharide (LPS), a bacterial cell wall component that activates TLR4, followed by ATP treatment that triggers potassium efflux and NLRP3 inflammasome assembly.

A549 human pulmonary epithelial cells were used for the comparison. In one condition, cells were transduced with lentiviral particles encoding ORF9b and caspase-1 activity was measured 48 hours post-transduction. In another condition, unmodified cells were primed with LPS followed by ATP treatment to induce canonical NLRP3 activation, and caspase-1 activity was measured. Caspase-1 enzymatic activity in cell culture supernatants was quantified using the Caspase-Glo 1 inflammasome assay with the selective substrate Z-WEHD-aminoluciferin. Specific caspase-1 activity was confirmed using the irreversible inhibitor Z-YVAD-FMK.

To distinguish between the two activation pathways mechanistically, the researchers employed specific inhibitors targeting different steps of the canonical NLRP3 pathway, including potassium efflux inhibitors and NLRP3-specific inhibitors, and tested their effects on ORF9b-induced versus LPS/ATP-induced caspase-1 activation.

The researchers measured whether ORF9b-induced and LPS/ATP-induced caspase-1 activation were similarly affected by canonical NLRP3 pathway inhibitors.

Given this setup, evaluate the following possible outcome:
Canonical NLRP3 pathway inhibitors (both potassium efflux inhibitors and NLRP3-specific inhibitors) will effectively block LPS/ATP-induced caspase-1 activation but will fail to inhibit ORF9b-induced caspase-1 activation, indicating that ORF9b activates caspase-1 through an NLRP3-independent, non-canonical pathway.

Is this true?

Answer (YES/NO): NO